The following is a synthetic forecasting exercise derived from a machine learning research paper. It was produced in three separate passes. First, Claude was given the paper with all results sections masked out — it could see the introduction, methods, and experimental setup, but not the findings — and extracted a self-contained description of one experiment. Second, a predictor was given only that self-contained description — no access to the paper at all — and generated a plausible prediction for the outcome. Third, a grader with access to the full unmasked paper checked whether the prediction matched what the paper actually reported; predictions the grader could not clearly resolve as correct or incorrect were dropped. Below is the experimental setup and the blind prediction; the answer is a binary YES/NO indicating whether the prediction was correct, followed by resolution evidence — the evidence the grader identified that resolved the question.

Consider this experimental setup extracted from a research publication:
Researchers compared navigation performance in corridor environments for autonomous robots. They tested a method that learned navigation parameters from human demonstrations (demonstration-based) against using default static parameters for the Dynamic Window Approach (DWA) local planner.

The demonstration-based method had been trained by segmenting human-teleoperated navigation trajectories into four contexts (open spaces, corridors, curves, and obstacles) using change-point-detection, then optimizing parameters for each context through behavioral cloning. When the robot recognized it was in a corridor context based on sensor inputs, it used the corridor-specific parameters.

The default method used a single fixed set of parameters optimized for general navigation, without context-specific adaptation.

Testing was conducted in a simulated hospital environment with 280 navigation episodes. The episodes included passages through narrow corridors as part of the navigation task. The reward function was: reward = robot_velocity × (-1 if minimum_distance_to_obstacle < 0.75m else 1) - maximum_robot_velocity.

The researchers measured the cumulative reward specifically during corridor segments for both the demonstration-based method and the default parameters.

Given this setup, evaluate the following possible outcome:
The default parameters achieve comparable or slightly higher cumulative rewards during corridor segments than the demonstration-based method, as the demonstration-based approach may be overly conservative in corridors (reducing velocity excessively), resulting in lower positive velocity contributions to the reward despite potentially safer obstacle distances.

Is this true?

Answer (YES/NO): NO